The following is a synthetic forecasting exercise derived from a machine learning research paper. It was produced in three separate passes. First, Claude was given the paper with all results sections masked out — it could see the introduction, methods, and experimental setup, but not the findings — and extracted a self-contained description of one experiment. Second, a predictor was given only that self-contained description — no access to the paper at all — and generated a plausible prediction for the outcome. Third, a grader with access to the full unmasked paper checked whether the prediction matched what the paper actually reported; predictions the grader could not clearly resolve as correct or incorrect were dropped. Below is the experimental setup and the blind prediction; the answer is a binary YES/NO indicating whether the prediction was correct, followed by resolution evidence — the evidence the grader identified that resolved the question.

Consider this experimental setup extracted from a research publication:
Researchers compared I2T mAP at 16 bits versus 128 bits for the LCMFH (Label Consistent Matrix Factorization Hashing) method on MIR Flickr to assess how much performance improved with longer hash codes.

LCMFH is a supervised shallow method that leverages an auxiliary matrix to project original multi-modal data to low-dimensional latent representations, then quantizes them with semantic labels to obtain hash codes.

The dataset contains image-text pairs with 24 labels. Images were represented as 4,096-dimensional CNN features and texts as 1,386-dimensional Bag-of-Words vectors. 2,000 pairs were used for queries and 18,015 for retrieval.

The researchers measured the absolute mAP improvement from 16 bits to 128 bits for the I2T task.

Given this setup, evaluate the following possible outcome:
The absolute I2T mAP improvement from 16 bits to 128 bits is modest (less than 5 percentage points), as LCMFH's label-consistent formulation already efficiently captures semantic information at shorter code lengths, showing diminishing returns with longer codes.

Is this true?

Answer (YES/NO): YES